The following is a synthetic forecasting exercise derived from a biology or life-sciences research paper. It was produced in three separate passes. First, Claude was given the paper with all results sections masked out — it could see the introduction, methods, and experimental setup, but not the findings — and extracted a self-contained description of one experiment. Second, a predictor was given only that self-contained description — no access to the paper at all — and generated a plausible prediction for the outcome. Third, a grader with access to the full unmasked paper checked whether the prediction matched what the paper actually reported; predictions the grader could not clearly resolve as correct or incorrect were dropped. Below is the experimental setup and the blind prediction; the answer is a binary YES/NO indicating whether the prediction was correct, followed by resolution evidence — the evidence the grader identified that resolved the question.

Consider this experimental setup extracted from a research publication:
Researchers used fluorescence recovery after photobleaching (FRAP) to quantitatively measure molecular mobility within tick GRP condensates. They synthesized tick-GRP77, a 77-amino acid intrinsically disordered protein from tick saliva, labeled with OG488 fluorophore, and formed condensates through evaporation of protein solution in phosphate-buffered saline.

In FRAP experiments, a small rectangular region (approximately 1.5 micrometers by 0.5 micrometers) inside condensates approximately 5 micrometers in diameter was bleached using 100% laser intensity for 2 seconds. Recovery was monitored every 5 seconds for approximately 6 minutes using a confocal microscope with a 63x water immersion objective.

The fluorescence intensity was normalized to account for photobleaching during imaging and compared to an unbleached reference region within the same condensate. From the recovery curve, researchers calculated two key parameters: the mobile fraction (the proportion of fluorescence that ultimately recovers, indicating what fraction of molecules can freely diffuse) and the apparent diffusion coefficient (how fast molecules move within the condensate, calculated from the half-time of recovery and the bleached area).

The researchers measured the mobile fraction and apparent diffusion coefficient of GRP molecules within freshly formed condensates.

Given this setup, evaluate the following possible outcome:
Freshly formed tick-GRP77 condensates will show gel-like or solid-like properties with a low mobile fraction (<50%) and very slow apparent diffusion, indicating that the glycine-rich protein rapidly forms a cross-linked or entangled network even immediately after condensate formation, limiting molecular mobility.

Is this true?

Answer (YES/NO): NO